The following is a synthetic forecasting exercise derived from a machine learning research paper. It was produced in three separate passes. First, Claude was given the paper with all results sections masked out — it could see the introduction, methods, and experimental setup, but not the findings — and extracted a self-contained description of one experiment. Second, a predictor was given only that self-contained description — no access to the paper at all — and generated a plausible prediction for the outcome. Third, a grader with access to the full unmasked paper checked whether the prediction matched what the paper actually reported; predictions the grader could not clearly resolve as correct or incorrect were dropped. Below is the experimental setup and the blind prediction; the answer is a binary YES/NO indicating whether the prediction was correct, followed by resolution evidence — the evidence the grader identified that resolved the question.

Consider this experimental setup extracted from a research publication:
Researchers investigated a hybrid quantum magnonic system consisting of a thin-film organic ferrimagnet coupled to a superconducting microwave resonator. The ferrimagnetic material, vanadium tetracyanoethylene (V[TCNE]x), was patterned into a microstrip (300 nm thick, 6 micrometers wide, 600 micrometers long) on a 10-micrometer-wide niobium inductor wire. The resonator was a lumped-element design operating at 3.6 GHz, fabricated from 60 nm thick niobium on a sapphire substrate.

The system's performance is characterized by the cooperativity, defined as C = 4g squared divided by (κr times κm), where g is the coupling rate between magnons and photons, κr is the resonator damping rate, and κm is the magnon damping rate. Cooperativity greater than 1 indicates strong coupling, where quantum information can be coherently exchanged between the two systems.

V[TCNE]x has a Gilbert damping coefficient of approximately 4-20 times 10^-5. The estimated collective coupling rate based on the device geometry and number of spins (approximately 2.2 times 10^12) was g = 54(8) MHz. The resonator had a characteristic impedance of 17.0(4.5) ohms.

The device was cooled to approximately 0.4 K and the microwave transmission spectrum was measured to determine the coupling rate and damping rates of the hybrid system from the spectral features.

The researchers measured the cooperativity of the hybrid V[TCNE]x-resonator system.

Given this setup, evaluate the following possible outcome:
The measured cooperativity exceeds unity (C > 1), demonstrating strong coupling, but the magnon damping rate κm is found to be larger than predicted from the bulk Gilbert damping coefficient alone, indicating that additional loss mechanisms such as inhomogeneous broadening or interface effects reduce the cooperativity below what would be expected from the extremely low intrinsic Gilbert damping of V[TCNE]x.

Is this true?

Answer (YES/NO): YES